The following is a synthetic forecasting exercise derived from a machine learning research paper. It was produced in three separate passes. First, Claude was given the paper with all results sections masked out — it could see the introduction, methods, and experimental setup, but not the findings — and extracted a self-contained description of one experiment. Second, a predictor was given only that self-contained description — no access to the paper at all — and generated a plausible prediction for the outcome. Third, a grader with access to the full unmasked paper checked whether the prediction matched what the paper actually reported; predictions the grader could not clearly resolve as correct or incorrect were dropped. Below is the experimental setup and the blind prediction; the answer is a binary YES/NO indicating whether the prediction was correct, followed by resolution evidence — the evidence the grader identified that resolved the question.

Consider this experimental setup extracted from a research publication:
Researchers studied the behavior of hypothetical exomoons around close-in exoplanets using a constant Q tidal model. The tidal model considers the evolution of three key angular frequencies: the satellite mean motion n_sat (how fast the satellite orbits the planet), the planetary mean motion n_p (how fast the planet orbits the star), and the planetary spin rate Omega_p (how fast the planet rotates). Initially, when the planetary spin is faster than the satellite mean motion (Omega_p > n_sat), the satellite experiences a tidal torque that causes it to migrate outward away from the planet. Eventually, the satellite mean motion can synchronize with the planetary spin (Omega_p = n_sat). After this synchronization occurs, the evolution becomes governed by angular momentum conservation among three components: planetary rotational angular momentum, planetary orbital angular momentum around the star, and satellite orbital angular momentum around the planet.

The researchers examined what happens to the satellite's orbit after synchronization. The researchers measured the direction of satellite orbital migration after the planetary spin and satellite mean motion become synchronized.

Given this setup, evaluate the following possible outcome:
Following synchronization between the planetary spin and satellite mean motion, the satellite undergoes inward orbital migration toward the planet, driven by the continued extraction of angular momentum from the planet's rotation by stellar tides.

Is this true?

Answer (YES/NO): YES